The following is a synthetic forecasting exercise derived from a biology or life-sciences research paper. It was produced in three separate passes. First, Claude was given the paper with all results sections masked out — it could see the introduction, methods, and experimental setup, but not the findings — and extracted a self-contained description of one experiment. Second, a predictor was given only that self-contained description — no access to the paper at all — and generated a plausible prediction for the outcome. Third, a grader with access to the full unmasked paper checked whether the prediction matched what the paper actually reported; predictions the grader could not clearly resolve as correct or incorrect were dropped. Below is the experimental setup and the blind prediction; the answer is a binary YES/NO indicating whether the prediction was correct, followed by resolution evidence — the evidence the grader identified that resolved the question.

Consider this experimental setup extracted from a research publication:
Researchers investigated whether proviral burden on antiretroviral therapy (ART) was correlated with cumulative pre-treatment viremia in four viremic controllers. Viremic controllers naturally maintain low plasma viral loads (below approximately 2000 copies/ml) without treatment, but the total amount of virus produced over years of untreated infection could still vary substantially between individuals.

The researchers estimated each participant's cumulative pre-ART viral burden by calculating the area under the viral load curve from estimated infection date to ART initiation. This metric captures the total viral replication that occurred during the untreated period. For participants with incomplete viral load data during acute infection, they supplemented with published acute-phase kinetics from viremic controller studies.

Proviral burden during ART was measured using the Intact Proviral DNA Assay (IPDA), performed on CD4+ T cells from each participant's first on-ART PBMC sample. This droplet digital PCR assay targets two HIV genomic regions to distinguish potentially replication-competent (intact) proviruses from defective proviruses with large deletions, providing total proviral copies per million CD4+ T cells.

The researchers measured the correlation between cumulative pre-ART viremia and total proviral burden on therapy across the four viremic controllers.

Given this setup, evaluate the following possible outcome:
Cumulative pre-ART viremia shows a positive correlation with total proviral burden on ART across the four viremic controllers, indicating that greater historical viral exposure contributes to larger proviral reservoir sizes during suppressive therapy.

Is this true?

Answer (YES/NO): YES